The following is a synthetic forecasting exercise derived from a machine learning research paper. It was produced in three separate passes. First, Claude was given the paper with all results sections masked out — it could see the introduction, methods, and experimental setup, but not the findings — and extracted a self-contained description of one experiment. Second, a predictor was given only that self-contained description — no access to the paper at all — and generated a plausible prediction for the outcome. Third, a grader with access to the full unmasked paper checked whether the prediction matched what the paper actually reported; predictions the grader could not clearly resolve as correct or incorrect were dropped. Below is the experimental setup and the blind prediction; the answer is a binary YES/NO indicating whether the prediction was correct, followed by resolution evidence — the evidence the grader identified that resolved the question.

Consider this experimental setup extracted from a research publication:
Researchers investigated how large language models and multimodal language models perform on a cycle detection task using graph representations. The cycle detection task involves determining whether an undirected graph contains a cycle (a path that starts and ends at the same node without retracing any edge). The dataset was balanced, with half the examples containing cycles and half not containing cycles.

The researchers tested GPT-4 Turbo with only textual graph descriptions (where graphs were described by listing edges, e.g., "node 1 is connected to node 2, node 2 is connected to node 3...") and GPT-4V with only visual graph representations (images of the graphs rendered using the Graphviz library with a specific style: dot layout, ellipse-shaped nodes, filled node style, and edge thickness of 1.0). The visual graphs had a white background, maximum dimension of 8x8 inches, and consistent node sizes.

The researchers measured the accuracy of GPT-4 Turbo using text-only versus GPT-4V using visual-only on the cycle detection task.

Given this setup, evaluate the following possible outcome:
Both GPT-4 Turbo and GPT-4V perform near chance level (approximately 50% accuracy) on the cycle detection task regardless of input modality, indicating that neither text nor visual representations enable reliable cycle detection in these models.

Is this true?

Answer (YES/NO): NO